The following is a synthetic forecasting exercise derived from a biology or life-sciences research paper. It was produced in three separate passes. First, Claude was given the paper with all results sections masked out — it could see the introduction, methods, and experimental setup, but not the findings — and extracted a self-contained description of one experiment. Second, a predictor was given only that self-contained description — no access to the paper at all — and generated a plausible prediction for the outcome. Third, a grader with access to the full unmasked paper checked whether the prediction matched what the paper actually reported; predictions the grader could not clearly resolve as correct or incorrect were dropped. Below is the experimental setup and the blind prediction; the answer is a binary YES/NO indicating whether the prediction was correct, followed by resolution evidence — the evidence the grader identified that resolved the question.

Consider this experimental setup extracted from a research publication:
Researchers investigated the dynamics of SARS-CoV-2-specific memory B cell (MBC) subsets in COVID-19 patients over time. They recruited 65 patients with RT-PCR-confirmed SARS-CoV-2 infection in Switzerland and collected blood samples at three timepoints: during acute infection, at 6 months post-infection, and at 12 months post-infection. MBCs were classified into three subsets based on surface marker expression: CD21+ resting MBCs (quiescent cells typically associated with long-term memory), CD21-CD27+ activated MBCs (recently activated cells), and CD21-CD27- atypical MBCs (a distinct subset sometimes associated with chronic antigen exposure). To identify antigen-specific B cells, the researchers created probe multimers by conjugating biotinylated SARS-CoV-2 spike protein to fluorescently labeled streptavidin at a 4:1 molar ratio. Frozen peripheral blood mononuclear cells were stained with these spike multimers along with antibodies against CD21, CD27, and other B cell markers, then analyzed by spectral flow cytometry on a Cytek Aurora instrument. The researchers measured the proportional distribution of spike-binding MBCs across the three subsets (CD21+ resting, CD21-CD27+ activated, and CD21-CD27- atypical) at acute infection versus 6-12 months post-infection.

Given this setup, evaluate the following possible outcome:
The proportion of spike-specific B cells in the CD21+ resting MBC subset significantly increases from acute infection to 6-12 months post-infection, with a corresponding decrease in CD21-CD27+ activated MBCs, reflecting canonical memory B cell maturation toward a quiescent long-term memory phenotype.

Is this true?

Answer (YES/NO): YES